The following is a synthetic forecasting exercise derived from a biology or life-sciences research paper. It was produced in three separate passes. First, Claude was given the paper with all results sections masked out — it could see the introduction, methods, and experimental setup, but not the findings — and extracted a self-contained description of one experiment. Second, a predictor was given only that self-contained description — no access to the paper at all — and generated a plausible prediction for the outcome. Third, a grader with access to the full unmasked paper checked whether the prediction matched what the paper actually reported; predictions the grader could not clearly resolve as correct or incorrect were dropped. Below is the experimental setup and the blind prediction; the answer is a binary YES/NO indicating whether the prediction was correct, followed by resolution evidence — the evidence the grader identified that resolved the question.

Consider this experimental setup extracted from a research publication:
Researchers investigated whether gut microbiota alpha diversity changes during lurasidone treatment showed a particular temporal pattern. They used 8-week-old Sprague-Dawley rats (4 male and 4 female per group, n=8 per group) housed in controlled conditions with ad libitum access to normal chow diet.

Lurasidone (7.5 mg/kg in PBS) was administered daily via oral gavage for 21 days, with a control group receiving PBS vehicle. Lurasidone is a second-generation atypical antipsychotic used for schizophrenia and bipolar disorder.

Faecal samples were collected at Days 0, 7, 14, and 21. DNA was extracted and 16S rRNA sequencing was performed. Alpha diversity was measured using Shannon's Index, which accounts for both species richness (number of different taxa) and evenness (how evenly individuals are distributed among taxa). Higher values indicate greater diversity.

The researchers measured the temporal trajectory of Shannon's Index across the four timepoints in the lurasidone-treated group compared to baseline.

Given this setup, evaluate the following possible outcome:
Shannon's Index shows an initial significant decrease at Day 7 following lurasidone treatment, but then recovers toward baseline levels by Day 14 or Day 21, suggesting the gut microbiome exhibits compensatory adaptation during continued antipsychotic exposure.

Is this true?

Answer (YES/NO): NO